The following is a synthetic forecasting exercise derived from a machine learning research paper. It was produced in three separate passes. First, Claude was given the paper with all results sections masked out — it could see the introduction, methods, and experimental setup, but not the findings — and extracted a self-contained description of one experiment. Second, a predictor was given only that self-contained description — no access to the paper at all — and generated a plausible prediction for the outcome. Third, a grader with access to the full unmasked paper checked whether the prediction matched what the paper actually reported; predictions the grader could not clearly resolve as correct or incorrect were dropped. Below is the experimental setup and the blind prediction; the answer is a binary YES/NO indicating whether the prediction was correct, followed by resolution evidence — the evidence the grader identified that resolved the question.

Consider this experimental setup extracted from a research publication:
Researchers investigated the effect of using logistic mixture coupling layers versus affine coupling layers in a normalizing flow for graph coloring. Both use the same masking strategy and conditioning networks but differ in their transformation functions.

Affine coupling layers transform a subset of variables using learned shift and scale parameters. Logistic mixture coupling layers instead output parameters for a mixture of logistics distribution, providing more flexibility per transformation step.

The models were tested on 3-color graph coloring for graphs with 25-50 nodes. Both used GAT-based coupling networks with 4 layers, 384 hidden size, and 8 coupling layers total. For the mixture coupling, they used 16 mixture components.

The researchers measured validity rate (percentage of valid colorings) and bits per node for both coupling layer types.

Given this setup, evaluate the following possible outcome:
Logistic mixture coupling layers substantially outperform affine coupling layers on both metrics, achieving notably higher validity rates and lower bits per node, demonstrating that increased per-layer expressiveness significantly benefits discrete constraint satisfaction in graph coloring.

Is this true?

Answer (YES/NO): NO